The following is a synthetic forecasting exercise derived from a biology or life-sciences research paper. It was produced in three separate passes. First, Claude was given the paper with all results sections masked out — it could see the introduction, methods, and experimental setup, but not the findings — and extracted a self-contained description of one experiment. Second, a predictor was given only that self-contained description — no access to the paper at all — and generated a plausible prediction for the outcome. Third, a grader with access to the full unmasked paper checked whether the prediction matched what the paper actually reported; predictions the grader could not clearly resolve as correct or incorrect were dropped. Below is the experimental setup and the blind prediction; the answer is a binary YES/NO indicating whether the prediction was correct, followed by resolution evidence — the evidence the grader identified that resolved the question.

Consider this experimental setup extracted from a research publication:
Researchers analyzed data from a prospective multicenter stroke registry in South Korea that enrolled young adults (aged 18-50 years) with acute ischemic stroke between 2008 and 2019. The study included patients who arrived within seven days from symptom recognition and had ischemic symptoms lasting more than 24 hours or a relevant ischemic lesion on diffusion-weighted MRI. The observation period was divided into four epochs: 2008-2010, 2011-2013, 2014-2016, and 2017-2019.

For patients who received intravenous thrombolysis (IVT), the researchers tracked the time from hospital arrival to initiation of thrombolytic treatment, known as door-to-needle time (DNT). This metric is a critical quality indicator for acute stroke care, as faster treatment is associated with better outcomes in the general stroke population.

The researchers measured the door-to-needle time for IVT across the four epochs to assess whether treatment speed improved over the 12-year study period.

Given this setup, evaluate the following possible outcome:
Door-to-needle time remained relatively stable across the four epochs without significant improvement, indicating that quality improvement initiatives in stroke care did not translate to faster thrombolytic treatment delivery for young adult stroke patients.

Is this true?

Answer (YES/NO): NO